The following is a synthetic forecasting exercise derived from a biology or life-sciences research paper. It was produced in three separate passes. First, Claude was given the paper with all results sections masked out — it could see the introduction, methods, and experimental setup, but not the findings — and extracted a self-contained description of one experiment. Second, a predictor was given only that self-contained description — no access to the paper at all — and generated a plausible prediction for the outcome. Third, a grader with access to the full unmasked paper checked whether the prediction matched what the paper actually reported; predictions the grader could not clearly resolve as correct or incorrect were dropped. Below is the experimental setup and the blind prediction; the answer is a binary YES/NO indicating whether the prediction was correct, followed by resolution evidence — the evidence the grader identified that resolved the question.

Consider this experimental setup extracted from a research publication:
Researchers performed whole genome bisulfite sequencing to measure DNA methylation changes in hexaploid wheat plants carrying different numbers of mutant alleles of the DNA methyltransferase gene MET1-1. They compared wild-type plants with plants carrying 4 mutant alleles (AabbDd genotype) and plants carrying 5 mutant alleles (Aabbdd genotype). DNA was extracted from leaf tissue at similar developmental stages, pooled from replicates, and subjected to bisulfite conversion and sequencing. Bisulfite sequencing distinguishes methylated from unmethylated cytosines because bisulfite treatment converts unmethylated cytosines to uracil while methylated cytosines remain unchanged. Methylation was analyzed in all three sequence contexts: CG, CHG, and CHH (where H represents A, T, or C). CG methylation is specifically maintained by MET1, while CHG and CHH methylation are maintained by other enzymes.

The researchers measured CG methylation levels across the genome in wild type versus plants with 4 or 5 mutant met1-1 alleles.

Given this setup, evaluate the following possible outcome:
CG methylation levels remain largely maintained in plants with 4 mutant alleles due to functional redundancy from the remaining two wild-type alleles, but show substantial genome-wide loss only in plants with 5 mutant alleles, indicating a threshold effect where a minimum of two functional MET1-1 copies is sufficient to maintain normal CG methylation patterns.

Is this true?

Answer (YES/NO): NO